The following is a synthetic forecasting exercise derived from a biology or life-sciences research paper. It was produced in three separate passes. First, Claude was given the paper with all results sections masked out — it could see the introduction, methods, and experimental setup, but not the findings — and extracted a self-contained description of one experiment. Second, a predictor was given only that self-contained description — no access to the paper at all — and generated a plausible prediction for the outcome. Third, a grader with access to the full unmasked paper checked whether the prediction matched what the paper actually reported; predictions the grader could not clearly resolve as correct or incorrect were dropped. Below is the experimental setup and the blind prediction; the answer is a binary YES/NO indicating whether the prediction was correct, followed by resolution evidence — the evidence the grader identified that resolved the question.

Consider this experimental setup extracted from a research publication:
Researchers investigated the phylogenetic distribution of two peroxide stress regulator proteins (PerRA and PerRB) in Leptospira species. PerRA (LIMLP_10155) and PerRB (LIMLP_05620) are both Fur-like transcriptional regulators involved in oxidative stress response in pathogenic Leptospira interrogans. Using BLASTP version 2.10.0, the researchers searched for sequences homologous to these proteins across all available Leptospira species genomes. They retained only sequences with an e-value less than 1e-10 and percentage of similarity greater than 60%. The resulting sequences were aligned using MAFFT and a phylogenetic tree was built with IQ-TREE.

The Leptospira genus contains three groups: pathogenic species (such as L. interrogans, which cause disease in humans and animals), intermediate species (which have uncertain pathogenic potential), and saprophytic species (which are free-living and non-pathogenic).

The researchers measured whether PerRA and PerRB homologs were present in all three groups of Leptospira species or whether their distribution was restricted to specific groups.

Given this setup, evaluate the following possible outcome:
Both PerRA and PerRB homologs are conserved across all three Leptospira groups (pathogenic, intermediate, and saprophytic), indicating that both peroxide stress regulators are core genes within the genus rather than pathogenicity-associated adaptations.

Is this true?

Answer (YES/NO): NO